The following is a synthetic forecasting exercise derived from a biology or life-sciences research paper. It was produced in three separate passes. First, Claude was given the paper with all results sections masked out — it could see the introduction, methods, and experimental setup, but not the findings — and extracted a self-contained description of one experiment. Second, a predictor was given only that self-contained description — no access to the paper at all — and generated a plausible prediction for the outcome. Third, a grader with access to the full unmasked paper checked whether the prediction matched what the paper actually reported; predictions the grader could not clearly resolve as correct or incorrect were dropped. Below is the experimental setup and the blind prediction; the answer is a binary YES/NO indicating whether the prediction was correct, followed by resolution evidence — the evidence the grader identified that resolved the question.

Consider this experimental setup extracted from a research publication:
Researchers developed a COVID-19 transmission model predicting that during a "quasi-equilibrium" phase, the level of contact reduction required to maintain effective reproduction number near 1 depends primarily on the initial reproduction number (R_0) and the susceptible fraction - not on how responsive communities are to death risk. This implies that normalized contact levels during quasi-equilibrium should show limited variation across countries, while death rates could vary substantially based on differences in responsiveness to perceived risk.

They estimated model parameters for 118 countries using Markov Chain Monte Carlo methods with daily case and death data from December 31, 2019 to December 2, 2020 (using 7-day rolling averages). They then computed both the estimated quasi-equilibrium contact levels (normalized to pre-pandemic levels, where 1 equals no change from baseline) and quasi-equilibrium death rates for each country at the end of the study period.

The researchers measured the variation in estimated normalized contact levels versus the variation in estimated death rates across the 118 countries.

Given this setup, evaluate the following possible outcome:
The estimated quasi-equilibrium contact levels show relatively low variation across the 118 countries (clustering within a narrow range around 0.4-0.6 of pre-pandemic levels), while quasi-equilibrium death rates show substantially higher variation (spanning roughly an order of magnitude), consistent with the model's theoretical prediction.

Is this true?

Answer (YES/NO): NO